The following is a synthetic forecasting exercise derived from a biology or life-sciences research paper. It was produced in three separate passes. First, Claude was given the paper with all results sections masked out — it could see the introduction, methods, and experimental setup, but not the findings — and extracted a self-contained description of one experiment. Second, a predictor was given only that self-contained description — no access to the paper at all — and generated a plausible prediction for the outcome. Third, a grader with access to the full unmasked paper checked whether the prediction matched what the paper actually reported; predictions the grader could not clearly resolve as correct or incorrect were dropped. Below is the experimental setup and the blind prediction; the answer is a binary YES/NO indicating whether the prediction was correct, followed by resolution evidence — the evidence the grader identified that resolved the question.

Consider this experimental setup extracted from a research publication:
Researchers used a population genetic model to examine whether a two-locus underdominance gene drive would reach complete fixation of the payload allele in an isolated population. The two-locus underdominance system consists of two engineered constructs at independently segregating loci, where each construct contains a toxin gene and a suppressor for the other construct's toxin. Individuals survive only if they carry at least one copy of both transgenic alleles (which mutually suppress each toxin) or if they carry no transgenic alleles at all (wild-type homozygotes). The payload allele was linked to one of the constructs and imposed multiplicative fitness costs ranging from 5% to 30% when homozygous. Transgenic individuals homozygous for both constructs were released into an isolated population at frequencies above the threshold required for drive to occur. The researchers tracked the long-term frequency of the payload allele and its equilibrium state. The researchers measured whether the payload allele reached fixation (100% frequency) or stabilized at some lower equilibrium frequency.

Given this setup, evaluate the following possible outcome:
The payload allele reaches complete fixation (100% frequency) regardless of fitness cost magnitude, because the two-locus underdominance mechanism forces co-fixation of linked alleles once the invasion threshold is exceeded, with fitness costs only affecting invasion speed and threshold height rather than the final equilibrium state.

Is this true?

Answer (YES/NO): NO